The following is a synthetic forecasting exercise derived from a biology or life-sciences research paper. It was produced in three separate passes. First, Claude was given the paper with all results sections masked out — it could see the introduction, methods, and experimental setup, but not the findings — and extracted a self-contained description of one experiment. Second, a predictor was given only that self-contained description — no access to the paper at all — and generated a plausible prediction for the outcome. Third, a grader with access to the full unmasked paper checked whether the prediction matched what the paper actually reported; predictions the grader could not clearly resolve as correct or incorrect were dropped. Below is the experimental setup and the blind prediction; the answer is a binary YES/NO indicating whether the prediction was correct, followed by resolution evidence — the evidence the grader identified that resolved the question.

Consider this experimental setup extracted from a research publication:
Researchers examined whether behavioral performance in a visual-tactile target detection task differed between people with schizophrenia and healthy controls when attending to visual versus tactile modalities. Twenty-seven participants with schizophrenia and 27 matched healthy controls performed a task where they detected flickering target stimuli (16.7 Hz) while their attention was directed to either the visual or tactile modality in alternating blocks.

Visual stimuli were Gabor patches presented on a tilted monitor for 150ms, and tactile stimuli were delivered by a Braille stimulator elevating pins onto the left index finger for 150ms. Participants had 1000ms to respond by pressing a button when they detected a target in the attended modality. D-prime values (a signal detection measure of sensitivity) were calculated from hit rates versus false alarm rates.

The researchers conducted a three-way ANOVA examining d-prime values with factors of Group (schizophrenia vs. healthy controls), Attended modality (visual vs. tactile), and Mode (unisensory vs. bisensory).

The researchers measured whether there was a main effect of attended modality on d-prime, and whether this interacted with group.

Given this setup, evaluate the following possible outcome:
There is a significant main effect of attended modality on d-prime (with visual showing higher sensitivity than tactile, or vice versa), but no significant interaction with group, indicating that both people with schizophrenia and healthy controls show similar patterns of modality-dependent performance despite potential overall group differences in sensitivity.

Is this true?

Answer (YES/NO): YES